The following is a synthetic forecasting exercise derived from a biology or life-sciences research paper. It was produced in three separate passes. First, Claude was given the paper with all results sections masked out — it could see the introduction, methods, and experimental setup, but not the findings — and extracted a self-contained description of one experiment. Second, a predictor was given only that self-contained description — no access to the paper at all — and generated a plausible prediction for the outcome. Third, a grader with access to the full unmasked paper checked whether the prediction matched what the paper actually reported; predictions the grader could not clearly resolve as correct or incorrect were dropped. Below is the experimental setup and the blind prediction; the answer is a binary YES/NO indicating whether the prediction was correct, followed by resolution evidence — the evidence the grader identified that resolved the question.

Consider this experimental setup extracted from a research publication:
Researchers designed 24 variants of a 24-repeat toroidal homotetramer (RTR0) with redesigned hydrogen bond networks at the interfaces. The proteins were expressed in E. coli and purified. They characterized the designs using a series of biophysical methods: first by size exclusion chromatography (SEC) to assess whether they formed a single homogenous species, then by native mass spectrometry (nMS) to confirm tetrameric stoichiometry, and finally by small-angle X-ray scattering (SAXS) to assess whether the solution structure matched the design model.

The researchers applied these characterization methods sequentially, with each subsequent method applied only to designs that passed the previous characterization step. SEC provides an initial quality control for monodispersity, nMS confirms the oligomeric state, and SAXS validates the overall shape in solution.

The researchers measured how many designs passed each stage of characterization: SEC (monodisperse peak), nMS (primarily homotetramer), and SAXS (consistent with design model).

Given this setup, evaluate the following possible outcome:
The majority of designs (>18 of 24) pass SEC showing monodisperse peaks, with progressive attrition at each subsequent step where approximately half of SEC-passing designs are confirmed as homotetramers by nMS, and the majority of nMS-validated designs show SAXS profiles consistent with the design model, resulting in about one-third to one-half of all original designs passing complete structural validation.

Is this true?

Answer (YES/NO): NO